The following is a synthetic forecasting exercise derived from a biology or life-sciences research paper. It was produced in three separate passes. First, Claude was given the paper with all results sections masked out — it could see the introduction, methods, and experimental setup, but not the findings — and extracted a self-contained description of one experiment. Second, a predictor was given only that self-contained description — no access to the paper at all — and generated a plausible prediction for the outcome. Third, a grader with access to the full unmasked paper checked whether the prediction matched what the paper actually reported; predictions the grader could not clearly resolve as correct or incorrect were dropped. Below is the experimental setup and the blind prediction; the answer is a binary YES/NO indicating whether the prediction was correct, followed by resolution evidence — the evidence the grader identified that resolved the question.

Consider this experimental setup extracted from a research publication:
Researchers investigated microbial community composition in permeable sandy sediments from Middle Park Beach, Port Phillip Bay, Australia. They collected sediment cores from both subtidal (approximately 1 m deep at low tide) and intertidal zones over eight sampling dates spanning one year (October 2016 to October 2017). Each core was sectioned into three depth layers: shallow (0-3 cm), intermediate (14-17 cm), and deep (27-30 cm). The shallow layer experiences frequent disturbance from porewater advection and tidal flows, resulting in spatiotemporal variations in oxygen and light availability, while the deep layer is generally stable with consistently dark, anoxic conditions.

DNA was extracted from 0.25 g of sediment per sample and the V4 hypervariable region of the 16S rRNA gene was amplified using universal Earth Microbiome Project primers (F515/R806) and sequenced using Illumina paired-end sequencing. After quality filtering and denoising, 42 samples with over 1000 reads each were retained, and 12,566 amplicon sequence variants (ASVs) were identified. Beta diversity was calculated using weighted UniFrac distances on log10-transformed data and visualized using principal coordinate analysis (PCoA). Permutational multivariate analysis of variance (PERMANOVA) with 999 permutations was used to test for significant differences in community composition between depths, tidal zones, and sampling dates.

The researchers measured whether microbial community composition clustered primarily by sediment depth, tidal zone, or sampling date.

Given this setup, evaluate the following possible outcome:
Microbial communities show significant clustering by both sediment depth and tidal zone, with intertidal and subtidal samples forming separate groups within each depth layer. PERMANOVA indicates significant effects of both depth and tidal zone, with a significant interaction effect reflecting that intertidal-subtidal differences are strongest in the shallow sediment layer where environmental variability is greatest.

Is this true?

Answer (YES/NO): NO